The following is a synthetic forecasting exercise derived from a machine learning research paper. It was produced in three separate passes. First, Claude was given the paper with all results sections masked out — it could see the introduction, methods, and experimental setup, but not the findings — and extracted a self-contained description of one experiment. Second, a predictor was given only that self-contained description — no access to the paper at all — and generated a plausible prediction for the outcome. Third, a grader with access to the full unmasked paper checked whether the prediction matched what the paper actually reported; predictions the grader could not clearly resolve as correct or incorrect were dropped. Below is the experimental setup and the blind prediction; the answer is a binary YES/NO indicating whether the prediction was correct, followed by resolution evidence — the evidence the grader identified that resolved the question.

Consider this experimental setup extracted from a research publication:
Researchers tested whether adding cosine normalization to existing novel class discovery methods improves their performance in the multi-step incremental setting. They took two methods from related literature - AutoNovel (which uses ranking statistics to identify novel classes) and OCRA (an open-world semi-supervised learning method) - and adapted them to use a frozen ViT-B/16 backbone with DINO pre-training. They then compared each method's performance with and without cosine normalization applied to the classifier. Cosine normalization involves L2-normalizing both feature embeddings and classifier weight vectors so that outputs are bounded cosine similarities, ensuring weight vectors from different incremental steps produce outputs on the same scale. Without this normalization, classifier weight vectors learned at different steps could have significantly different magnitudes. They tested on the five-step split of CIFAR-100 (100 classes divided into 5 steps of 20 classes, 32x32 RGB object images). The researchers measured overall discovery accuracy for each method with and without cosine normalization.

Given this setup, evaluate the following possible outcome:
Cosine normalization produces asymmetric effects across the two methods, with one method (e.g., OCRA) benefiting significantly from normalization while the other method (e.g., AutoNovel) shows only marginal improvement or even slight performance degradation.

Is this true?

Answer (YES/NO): NO